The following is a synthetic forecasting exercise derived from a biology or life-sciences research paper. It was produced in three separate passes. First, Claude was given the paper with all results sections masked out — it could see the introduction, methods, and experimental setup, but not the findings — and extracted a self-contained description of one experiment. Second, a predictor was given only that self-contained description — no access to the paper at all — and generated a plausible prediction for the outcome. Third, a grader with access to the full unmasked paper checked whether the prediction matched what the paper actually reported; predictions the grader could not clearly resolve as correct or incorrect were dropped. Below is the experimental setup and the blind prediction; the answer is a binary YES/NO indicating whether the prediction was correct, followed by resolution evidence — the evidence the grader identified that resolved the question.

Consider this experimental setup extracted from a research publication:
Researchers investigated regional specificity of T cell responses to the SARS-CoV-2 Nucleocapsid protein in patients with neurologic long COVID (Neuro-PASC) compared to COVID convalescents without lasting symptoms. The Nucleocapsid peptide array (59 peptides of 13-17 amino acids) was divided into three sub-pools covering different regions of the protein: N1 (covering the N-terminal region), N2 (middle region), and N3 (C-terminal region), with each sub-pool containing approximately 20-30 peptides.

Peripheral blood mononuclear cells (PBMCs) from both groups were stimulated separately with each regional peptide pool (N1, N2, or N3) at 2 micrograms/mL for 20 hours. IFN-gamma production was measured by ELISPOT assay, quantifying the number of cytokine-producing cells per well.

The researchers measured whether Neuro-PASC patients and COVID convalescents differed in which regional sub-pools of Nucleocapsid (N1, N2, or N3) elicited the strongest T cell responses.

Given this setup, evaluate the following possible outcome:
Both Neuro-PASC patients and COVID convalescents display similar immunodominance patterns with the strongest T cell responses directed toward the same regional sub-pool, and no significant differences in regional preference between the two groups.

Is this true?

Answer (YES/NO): NO